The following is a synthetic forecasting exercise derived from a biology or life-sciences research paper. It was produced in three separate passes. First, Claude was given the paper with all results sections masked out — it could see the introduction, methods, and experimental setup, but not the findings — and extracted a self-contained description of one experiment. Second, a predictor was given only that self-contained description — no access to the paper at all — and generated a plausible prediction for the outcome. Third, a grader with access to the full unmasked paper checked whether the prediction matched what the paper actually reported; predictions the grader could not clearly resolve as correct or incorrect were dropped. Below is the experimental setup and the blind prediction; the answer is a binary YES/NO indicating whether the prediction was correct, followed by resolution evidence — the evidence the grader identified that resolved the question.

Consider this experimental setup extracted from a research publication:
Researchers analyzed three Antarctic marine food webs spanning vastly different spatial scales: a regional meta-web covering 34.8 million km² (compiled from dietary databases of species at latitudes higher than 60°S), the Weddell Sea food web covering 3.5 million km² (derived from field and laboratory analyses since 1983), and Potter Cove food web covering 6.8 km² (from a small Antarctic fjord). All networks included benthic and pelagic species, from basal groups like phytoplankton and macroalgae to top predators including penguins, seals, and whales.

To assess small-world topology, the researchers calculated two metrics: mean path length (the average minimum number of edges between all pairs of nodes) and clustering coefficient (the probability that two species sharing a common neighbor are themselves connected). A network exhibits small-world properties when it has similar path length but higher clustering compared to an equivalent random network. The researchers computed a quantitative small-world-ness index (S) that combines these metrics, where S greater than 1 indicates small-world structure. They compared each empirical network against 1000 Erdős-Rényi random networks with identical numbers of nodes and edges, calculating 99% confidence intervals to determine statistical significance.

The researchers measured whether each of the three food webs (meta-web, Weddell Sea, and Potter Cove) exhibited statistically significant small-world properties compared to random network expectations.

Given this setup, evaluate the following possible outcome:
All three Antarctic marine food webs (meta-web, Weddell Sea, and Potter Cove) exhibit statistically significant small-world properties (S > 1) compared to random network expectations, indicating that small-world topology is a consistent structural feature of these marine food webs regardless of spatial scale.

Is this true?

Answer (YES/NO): YES